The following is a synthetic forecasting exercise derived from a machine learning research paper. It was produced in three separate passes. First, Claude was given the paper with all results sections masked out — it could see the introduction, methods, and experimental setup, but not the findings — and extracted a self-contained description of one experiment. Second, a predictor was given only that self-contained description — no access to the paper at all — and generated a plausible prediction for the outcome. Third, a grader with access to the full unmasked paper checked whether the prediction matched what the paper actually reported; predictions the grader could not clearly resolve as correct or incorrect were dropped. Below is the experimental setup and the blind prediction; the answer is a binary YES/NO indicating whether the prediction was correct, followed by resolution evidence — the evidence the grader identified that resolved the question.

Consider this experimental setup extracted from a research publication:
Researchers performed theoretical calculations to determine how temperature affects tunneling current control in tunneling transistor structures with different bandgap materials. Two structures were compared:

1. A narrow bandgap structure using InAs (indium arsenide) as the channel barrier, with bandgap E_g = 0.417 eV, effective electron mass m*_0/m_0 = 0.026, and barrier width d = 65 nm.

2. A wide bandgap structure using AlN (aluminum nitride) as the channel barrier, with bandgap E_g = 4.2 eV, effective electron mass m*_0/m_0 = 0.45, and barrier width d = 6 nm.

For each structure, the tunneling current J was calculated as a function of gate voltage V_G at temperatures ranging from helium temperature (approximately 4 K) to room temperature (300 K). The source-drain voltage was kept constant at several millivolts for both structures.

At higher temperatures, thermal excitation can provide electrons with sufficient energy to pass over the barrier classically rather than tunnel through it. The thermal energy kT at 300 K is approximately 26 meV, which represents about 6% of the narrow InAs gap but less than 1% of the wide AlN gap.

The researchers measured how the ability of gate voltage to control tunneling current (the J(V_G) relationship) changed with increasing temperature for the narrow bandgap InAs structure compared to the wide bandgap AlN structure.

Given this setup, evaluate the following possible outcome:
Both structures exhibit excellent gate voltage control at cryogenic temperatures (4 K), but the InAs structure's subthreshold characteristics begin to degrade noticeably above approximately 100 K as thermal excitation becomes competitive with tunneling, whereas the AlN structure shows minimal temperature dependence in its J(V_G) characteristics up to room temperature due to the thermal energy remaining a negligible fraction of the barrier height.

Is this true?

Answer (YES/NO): NO